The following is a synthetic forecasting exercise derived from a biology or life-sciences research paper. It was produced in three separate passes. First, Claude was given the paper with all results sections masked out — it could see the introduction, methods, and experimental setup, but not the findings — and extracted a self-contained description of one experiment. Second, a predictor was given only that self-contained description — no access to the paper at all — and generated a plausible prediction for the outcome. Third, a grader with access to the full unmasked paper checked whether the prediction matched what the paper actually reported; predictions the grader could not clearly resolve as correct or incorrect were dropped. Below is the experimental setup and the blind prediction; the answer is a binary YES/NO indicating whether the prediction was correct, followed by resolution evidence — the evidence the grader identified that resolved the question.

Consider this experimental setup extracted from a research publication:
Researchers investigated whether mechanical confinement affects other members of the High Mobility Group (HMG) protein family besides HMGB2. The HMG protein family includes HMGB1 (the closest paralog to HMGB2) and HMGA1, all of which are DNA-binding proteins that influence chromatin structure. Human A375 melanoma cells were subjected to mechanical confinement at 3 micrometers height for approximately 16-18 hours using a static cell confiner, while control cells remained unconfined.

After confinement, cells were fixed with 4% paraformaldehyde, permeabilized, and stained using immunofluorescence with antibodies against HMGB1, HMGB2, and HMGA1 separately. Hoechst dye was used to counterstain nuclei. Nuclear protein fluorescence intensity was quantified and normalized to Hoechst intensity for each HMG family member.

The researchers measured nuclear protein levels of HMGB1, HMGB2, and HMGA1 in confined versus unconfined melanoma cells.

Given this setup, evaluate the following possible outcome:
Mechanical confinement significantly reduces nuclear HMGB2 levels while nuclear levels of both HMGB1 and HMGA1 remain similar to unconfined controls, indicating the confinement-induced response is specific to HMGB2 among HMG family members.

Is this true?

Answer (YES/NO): NO